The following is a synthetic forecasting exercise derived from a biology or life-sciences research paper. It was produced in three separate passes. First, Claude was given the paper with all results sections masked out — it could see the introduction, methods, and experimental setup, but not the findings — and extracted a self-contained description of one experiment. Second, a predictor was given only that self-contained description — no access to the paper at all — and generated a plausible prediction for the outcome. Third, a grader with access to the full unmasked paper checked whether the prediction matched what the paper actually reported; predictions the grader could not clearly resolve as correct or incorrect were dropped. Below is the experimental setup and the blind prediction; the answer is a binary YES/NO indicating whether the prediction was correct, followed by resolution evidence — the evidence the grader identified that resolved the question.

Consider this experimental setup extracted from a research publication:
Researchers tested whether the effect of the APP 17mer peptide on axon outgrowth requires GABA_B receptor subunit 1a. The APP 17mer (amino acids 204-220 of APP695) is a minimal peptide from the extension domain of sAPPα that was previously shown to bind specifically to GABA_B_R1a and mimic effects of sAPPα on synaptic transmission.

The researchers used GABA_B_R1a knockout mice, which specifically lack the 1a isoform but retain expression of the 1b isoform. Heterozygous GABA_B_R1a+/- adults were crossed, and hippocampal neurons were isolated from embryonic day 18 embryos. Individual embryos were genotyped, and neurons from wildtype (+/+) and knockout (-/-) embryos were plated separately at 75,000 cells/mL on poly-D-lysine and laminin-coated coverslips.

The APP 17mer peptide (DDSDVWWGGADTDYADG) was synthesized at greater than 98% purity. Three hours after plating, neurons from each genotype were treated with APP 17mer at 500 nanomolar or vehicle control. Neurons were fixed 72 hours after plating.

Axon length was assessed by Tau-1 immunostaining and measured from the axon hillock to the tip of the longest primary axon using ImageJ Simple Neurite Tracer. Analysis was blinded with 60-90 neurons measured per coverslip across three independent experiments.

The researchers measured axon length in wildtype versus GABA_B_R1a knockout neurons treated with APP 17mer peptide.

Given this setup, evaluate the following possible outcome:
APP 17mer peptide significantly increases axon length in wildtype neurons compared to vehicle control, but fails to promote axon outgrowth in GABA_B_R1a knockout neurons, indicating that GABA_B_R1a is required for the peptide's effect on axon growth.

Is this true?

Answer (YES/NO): NO